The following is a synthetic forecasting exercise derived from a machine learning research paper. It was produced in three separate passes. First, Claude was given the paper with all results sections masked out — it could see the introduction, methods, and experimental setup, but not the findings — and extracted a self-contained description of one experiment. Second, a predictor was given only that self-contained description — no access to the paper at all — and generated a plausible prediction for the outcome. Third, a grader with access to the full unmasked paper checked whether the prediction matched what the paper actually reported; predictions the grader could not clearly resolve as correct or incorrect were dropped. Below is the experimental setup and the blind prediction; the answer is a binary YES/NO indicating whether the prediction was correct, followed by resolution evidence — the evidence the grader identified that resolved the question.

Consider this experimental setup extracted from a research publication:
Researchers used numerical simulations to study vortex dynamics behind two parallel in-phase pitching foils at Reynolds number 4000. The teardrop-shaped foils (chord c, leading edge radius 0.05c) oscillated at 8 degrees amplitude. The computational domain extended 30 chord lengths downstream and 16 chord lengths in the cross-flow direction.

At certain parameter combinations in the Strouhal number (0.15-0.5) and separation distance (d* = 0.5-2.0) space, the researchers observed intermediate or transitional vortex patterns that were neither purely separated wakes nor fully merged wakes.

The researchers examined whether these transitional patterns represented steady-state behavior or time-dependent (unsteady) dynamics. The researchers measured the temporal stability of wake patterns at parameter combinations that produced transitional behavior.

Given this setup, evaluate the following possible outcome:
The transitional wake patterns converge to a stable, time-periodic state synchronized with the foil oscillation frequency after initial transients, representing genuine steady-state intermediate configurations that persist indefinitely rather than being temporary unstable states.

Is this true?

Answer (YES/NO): NO